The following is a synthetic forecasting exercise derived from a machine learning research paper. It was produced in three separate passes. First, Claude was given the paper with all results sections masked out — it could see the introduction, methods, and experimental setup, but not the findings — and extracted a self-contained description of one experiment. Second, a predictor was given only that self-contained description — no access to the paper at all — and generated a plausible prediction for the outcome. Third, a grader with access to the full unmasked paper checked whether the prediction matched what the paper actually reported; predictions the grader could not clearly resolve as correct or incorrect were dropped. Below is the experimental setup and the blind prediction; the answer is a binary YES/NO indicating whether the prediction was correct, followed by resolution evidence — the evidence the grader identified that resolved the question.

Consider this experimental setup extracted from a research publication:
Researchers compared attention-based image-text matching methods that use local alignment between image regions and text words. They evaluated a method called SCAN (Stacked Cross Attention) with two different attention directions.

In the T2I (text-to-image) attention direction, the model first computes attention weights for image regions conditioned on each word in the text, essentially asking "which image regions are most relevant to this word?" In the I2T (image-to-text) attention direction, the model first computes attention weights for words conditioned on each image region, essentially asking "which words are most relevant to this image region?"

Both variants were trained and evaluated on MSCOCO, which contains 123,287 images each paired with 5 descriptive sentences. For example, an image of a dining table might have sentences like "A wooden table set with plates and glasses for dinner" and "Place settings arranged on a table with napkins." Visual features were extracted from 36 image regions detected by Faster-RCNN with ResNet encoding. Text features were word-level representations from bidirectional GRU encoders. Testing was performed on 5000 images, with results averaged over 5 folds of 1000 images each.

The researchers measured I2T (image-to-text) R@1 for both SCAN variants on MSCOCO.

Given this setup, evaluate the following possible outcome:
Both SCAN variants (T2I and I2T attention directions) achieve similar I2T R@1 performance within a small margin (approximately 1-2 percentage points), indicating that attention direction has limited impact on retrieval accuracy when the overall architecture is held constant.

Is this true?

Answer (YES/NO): YES